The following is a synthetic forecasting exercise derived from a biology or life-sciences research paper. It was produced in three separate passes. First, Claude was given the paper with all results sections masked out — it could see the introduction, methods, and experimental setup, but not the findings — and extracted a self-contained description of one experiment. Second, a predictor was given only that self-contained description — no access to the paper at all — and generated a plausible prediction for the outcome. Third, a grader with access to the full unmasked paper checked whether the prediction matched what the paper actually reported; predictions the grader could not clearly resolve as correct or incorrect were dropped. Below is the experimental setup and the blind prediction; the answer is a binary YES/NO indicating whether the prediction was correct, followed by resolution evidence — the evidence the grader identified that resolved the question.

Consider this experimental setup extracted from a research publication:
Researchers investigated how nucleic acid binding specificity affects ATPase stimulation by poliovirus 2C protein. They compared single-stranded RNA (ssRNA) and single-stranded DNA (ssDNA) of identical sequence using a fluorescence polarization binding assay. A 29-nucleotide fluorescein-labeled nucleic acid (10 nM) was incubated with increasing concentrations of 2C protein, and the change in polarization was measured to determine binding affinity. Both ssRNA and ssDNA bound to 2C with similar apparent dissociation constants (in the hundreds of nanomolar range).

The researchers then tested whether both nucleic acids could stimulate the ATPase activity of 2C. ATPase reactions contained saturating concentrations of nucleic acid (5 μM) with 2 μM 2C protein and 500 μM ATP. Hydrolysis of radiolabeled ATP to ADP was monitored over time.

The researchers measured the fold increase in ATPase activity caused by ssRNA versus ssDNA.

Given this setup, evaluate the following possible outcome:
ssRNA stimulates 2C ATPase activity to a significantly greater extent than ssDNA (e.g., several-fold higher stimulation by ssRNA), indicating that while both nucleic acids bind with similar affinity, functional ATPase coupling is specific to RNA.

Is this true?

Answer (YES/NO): YES